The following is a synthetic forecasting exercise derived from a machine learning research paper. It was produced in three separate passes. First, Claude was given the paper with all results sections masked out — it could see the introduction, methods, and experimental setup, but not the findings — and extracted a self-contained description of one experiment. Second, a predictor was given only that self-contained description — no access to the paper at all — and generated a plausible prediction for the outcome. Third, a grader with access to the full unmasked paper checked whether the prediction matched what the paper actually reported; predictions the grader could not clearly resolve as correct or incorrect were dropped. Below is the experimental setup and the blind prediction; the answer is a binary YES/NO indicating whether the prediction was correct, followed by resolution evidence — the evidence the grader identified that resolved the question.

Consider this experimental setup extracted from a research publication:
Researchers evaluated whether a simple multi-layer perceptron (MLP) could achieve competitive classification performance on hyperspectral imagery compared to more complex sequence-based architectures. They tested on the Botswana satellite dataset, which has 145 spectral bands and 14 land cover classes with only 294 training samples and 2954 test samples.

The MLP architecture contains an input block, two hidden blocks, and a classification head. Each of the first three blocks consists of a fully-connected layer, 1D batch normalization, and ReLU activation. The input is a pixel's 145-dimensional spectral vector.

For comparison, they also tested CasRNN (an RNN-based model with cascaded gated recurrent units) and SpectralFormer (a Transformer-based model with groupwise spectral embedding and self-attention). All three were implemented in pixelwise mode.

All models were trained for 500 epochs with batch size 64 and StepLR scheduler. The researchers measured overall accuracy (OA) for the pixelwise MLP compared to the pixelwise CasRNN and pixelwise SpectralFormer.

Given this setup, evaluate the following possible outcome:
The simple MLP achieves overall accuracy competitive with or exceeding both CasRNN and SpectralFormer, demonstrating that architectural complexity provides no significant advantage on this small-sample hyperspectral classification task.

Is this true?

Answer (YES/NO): YES